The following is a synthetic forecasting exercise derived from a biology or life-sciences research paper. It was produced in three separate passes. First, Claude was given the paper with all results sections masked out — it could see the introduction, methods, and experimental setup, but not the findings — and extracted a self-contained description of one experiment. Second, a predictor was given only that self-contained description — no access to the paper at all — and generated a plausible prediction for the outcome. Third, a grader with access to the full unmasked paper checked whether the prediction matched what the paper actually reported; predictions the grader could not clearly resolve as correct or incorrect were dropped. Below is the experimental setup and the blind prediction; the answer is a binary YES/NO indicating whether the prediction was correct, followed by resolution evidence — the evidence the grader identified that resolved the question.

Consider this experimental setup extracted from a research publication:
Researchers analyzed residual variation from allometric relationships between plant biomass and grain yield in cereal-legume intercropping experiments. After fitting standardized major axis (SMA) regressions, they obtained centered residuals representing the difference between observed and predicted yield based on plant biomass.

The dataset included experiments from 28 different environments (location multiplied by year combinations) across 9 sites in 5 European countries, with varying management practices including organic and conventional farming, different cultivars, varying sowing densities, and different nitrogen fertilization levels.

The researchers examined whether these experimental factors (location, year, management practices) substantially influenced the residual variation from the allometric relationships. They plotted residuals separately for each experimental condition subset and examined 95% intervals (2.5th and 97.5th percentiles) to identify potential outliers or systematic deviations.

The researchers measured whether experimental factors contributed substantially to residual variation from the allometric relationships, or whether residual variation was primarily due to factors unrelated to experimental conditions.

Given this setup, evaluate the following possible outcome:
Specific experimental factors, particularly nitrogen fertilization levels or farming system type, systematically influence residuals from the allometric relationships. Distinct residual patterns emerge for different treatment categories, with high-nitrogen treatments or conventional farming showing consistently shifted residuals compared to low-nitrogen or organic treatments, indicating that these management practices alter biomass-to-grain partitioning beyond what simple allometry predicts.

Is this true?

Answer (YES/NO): NO